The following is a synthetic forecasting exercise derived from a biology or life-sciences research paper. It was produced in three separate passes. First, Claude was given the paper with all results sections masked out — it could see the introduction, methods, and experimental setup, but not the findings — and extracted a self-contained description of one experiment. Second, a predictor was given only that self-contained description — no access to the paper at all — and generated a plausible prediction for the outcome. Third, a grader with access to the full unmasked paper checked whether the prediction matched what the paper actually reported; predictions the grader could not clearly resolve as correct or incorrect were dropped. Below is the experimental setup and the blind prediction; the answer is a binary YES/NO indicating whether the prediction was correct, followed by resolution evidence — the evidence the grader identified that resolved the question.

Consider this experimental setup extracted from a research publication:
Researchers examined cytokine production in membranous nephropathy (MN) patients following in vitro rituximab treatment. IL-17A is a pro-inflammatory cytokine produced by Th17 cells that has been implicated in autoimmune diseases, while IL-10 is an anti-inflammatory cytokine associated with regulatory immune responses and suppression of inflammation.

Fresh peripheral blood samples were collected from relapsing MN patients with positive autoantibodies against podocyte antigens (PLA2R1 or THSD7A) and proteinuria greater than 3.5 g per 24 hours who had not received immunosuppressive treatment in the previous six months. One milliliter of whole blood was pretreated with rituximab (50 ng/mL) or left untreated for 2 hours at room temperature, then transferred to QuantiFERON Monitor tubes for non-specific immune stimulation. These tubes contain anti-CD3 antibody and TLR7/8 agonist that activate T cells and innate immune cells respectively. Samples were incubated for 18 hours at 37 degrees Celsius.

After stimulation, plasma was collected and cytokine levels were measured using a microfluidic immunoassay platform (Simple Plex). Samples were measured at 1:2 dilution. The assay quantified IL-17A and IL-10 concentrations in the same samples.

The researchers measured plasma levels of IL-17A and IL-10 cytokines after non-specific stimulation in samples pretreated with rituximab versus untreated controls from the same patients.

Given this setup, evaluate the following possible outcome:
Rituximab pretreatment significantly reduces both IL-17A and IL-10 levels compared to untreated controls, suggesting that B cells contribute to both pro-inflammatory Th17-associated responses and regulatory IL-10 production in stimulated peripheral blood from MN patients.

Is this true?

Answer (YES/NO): NO